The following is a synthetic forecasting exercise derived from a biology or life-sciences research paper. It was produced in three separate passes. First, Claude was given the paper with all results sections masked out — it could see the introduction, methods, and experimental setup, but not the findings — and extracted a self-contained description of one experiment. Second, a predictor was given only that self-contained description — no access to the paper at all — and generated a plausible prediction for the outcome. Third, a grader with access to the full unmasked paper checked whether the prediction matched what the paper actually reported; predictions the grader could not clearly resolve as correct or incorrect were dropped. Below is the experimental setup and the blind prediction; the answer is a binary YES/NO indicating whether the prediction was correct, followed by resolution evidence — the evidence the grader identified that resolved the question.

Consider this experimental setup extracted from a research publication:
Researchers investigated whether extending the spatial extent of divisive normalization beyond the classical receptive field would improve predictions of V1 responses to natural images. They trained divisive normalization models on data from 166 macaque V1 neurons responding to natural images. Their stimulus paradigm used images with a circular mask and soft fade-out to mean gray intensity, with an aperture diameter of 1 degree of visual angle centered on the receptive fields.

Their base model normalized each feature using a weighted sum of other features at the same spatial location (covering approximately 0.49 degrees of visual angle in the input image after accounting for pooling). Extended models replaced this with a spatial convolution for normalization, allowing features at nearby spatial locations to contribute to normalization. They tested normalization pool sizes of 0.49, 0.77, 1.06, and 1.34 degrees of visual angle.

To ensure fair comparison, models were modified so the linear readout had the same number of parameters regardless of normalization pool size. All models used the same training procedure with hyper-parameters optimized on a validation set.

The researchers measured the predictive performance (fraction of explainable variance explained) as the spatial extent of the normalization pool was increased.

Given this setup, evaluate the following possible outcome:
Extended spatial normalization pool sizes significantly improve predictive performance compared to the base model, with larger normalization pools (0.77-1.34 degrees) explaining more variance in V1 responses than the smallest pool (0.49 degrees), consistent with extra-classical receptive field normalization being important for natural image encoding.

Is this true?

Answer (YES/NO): NO